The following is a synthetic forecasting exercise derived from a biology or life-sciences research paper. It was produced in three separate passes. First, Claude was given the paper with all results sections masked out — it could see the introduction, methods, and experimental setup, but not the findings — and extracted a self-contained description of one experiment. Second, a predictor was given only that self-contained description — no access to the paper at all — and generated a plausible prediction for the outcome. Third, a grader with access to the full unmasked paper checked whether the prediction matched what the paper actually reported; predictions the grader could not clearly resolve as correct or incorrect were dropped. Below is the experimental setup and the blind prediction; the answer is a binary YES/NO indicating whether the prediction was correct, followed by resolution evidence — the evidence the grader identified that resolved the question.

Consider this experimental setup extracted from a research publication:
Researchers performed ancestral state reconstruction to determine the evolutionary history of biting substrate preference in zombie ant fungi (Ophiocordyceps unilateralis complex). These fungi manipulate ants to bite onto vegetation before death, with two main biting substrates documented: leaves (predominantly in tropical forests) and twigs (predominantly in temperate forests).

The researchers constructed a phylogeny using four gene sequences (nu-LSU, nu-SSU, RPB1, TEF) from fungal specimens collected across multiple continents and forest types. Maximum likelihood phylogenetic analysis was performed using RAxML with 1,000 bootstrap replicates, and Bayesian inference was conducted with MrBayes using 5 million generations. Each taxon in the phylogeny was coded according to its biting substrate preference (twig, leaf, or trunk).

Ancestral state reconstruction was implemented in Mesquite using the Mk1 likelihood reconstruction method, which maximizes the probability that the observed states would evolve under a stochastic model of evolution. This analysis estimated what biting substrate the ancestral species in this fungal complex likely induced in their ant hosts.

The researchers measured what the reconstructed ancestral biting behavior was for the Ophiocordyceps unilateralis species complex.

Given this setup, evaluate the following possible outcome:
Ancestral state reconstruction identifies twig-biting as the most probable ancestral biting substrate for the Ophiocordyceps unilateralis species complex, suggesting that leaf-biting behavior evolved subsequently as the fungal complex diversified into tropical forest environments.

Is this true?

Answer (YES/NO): NO